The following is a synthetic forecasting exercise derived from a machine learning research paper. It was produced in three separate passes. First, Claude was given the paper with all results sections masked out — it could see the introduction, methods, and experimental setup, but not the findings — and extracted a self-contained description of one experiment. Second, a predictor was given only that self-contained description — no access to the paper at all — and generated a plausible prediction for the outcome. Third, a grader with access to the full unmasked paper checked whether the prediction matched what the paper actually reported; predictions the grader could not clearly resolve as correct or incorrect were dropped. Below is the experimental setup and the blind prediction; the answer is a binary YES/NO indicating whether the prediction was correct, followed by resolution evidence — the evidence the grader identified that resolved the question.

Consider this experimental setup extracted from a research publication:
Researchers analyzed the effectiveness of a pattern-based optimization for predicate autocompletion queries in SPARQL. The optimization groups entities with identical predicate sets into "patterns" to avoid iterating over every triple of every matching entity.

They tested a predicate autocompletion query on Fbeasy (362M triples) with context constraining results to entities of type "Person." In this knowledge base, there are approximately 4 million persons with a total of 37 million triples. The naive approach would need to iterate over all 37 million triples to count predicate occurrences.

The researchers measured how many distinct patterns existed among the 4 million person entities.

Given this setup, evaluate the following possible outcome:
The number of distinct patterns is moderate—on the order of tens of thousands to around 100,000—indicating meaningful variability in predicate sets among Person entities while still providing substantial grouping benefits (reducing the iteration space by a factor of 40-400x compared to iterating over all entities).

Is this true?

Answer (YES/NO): NO